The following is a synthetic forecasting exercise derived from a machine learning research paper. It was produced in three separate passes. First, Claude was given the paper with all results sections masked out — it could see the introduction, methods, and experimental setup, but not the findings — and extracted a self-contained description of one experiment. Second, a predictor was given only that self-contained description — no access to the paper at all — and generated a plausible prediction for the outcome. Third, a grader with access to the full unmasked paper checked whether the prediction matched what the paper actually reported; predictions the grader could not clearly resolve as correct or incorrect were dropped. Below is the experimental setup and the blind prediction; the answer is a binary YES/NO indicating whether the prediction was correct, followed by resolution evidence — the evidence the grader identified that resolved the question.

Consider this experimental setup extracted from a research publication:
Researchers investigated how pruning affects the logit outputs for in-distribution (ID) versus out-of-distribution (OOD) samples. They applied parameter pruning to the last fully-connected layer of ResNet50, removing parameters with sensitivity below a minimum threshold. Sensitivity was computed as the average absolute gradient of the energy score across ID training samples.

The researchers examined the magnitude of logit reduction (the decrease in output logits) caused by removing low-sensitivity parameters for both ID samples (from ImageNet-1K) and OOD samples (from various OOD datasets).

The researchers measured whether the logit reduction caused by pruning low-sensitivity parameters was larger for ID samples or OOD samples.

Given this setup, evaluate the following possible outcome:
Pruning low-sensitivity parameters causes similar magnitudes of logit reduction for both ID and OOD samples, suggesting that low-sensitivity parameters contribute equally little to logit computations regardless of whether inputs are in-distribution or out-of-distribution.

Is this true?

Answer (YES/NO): NO